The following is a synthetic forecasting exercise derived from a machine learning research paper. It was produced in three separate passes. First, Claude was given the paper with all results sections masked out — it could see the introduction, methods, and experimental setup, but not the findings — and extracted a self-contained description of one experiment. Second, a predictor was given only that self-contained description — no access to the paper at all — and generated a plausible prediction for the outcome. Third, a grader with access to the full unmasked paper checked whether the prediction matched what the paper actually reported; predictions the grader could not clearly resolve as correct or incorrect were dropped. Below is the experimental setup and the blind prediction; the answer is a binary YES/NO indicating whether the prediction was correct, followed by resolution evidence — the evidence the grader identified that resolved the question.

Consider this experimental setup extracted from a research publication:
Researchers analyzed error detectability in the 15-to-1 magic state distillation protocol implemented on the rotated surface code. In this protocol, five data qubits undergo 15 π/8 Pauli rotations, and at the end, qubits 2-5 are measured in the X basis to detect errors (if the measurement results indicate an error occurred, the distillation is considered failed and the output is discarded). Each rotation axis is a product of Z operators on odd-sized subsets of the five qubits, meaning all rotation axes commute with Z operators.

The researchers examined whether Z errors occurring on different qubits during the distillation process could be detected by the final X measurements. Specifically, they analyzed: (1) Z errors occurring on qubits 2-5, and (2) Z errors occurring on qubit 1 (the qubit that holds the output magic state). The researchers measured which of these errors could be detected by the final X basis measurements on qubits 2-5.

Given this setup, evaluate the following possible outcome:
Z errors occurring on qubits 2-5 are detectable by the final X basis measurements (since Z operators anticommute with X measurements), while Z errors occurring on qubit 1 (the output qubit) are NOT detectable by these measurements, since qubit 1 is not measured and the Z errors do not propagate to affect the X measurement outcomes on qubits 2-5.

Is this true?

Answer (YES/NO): YES